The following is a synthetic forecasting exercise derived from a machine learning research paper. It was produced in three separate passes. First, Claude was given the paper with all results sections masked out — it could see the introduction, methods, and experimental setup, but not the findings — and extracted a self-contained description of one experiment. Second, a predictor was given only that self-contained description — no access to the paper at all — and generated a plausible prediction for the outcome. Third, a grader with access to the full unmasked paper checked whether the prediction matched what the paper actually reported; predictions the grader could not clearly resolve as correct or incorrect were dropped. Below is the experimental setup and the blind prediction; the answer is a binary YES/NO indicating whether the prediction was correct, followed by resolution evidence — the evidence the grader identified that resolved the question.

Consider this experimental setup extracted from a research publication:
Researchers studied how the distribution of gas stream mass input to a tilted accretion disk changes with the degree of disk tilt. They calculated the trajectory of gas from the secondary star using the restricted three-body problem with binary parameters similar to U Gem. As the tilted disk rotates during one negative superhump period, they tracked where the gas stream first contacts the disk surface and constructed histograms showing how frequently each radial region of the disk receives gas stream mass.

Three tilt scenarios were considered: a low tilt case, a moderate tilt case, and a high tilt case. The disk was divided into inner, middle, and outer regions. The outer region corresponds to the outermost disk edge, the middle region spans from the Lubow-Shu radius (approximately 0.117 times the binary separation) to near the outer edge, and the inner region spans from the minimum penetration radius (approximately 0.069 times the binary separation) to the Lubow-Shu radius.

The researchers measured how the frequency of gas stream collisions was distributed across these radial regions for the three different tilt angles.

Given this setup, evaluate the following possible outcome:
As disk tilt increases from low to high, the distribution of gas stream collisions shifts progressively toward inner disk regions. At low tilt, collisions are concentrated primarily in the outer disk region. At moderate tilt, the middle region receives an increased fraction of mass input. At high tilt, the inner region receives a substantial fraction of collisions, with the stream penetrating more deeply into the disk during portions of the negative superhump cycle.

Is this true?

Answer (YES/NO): YES